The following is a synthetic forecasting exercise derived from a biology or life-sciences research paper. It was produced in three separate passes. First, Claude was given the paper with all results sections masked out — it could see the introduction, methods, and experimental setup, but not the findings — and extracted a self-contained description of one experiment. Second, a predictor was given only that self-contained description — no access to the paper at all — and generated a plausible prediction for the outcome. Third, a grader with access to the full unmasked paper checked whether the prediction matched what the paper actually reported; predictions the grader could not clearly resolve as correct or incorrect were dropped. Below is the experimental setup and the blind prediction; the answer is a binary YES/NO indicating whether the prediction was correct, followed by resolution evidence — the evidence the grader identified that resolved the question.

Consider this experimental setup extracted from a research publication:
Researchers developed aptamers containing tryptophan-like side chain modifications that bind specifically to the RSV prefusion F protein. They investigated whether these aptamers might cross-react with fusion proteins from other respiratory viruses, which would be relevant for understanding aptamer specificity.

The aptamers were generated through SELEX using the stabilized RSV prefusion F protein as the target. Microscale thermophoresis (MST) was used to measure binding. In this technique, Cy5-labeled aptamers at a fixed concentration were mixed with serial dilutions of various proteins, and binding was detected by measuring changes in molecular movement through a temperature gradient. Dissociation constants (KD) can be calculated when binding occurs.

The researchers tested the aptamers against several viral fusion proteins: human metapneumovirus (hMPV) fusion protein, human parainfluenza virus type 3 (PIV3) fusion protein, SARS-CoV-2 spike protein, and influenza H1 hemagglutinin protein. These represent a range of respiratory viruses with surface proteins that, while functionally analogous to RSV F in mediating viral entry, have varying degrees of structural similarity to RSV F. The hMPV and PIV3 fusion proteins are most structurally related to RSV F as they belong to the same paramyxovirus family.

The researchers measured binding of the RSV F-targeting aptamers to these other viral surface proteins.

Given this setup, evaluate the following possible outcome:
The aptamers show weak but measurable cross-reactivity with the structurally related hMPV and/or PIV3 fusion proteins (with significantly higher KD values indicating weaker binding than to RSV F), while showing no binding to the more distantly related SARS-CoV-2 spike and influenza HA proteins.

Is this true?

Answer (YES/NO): NO